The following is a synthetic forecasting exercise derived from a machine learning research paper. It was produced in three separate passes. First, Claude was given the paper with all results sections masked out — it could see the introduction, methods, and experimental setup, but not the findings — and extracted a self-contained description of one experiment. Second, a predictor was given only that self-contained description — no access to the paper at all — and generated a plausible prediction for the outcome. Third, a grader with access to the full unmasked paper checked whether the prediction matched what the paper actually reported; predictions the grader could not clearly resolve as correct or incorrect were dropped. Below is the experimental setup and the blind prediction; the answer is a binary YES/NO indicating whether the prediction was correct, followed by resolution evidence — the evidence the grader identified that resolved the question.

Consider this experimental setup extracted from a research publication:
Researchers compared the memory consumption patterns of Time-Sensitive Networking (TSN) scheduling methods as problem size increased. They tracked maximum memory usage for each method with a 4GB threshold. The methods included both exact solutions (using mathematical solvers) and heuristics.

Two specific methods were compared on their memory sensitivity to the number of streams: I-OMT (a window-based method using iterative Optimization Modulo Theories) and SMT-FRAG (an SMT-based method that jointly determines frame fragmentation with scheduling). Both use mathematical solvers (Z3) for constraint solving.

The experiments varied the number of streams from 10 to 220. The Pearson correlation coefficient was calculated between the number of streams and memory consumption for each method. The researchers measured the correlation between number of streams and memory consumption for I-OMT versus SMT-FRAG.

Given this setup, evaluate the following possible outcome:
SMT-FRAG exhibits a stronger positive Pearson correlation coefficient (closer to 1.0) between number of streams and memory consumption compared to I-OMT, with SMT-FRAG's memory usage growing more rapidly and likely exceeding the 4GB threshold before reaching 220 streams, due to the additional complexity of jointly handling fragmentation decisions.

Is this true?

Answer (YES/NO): YES